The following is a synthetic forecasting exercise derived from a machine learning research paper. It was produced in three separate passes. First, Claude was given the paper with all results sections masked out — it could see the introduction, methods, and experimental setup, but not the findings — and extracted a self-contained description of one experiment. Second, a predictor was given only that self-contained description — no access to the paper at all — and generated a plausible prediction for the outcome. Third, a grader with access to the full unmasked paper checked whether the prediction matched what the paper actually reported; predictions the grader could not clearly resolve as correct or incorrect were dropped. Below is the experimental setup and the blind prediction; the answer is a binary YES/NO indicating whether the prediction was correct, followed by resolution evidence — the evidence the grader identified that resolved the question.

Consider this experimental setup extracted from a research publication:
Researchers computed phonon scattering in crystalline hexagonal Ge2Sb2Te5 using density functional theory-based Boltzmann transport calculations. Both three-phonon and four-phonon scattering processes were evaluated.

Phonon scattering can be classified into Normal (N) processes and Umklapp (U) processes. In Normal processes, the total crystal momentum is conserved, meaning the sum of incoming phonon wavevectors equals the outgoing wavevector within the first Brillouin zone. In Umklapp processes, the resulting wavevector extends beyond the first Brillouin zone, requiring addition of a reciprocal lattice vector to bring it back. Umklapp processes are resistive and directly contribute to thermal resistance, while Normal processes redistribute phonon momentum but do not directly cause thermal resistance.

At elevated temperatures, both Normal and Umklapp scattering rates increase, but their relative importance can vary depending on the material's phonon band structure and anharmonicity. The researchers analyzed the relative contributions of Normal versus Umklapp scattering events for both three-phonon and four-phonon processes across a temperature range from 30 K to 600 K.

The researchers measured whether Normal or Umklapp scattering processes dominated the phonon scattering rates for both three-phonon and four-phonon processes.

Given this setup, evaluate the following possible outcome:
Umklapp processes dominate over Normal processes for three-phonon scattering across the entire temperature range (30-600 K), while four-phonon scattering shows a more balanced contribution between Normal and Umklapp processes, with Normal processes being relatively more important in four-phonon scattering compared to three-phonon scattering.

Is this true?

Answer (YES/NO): NO